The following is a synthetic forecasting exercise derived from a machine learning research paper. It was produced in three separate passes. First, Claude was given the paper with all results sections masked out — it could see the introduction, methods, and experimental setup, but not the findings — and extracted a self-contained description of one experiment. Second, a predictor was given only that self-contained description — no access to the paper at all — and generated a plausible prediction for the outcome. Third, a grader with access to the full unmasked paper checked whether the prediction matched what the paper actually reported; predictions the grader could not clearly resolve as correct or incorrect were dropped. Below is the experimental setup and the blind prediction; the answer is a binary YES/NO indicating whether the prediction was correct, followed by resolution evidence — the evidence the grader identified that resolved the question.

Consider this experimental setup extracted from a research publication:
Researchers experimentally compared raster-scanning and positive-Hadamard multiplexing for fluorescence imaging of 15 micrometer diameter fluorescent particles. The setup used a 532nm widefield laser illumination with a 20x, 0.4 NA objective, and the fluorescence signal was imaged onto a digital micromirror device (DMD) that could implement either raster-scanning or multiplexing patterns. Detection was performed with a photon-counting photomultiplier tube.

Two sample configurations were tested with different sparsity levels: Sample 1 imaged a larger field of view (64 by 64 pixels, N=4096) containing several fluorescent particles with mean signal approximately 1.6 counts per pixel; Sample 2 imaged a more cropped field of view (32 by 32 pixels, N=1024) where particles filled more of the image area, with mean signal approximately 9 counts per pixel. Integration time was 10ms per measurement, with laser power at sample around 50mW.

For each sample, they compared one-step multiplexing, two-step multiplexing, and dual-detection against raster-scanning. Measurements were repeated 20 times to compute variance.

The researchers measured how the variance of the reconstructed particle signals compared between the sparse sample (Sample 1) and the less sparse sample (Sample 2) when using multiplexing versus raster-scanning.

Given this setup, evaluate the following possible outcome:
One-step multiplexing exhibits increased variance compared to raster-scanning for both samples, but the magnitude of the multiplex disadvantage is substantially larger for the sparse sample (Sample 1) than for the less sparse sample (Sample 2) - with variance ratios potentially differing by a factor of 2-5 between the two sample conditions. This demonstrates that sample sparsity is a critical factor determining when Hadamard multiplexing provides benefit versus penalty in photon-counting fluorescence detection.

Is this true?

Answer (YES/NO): NO